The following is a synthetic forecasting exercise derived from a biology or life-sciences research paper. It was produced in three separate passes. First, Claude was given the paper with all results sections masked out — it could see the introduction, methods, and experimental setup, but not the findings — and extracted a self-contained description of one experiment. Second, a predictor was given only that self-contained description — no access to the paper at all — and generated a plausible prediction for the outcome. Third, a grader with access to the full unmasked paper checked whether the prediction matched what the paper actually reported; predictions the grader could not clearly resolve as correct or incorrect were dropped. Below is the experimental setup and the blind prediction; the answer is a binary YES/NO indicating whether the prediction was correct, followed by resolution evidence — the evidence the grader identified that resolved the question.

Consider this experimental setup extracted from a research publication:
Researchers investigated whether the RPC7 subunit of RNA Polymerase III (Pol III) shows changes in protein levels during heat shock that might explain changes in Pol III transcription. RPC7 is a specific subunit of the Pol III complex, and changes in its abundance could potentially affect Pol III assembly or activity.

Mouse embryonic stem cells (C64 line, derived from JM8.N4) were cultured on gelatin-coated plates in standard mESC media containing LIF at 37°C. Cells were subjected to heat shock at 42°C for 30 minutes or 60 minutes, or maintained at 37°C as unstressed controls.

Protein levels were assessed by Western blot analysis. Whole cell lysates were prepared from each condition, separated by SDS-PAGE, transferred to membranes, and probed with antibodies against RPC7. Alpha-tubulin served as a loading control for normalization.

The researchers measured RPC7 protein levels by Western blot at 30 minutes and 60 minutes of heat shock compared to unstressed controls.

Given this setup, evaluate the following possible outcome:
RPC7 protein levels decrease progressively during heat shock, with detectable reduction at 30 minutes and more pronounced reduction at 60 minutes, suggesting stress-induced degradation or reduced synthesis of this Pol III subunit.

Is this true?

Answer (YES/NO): NO